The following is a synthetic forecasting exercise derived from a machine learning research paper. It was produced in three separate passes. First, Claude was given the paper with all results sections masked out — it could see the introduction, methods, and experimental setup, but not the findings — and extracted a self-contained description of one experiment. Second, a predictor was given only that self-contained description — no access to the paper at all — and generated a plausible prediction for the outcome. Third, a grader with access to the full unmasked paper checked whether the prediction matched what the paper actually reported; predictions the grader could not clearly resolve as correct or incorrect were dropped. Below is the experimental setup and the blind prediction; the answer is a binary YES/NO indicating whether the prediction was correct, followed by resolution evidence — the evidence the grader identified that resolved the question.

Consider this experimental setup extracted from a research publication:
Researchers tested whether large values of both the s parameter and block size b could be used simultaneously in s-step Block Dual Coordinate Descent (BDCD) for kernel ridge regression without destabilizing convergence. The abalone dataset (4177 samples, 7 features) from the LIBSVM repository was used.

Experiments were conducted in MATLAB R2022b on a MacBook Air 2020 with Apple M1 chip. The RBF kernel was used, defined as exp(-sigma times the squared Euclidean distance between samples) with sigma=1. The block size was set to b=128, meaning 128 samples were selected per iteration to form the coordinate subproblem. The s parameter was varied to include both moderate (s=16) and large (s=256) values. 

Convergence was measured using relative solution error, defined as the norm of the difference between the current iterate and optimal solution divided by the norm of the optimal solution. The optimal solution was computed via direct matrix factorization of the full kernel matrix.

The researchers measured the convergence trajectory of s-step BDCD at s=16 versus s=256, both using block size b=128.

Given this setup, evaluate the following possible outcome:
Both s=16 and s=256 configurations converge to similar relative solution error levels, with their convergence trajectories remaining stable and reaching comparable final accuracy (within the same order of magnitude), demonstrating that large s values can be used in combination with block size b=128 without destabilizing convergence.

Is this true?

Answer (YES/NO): YES